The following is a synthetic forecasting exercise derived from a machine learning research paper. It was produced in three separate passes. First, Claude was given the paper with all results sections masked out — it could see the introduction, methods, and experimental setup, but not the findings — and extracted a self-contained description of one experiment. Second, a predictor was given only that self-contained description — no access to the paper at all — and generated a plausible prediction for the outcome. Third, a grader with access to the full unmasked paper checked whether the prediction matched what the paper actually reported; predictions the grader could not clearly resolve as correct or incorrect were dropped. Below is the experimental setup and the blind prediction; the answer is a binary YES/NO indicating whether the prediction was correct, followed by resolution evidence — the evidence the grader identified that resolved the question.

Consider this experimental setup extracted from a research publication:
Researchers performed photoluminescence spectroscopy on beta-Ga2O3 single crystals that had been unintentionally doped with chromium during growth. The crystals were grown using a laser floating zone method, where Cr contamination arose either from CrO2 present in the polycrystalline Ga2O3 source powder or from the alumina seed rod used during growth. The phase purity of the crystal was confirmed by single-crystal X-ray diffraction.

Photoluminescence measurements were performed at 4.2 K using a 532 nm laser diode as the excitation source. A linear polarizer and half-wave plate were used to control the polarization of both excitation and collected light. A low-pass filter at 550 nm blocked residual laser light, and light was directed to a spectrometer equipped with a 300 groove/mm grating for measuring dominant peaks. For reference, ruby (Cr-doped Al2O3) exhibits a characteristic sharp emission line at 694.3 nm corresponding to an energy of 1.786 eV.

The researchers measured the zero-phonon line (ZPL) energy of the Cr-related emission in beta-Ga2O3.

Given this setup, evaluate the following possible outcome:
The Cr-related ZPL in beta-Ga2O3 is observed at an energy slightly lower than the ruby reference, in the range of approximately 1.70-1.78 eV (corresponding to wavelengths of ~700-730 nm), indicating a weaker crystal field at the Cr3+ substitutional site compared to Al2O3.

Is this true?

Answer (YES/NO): NO